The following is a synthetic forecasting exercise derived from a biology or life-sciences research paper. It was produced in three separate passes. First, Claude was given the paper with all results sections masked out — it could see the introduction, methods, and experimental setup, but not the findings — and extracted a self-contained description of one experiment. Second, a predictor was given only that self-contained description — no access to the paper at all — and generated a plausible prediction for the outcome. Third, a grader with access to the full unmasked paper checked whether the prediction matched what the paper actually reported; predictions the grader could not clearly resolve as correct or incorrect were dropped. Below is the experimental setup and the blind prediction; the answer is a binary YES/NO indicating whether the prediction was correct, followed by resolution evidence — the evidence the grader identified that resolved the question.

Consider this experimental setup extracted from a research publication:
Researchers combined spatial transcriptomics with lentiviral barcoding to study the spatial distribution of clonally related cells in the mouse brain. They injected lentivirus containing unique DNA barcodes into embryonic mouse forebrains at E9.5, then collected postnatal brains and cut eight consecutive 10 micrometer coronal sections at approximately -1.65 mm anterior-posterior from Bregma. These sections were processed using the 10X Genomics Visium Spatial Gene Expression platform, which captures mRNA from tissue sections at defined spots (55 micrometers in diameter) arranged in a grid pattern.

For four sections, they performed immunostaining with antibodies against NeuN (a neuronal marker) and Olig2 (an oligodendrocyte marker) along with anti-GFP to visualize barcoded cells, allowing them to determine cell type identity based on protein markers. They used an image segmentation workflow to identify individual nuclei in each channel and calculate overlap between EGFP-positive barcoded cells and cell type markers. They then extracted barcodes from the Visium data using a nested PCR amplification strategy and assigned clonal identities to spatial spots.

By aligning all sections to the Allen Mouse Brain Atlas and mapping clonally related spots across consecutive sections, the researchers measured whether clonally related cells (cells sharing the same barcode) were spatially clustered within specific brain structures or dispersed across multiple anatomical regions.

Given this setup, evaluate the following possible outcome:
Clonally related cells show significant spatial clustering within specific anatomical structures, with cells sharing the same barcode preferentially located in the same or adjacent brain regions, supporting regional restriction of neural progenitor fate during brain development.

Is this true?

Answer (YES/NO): YES